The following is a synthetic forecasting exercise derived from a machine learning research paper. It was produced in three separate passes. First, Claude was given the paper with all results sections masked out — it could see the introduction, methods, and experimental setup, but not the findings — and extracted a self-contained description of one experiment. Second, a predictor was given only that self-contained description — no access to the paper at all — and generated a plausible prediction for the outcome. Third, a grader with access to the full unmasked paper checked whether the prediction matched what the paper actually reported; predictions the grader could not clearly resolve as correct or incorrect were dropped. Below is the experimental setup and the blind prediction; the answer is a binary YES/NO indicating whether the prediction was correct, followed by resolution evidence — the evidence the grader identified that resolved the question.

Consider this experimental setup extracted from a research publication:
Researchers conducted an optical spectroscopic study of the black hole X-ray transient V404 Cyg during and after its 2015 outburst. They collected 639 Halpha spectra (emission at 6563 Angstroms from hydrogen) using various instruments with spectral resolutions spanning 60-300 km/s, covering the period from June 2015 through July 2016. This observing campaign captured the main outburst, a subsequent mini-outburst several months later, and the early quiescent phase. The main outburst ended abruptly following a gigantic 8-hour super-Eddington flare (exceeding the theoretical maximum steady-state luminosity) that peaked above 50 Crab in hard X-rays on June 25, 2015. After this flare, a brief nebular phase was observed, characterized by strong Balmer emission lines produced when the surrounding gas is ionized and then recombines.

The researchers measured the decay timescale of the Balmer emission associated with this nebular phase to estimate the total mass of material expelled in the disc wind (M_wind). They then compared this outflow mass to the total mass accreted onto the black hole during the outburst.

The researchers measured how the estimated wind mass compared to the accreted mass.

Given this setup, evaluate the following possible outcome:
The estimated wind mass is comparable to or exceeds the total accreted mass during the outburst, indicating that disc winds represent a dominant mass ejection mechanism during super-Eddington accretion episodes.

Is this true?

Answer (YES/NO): YES